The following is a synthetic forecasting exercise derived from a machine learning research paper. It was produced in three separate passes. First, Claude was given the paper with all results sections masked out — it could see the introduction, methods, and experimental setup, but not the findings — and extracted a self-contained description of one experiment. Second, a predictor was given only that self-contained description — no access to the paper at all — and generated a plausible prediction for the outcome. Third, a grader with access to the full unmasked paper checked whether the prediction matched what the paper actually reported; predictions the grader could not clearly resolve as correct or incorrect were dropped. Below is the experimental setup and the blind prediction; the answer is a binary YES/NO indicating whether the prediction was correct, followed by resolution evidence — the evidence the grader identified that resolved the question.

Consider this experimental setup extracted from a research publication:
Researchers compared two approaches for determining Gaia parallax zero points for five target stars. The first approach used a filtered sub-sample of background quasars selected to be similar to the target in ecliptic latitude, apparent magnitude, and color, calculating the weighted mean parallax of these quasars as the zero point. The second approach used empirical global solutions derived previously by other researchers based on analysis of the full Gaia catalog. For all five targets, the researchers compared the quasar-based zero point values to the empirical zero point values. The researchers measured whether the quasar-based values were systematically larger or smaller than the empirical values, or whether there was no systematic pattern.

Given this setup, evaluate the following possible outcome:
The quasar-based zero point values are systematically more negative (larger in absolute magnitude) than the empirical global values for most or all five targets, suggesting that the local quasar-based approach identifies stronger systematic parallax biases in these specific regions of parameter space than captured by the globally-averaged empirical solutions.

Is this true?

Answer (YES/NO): NO